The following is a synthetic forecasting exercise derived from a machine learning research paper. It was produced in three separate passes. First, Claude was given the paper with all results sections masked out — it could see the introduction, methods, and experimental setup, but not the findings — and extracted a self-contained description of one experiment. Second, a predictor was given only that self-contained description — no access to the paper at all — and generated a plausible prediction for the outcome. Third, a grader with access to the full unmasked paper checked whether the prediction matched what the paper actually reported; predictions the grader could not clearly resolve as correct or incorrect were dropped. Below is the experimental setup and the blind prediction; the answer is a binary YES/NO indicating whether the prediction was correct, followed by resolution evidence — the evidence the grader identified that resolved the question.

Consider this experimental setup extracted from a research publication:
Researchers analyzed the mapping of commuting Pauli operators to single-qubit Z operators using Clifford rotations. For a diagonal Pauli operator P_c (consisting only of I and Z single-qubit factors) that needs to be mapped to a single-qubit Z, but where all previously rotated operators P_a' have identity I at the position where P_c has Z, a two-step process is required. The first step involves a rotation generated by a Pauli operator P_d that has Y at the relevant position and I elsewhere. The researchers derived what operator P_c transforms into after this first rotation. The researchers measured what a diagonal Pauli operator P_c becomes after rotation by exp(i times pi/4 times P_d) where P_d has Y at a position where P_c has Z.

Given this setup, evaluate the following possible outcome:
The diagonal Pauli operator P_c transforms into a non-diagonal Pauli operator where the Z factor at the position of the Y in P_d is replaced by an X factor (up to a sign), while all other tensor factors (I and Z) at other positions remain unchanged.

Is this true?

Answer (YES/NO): YES